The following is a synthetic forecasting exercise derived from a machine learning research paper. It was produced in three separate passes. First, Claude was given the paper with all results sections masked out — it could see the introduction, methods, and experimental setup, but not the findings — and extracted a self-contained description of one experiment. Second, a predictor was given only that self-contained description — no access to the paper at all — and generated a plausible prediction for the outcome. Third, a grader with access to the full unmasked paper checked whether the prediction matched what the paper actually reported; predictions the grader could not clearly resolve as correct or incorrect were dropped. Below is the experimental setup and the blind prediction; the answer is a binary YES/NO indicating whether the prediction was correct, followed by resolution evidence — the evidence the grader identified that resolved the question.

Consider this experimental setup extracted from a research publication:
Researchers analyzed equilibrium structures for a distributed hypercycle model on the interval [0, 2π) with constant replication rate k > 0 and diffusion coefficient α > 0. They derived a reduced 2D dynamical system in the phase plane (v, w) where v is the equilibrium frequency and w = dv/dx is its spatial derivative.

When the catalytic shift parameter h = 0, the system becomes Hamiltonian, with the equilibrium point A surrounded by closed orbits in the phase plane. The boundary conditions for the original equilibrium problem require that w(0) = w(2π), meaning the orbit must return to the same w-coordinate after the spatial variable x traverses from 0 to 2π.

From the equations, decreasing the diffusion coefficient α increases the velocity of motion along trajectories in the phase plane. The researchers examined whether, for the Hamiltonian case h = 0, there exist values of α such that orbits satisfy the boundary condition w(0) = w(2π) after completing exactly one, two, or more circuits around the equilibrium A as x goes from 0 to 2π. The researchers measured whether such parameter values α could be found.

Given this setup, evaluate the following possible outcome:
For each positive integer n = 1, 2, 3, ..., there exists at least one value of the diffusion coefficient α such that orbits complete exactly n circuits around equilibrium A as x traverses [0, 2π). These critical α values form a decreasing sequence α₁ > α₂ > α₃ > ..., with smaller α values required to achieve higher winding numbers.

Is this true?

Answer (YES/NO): YES